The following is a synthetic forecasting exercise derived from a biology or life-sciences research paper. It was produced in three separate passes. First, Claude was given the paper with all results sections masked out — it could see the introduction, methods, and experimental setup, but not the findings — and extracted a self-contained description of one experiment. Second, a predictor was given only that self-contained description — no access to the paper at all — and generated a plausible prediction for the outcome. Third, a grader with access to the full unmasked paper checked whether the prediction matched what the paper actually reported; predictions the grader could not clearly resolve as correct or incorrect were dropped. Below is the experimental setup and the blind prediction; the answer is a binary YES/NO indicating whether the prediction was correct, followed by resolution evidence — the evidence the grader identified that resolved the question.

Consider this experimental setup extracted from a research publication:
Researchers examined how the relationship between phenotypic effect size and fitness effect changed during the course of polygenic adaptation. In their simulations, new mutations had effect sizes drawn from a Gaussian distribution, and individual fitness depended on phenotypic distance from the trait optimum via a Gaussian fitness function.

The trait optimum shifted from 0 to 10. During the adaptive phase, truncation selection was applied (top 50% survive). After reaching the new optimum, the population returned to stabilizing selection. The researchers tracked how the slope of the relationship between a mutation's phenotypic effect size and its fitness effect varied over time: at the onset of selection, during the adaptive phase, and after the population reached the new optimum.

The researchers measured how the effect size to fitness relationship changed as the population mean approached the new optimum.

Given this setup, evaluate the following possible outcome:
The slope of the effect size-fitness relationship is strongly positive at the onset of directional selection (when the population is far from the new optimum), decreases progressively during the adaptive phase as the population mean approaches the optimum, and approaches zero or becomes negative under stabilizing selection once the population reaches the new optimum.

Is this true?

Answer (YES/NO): YES